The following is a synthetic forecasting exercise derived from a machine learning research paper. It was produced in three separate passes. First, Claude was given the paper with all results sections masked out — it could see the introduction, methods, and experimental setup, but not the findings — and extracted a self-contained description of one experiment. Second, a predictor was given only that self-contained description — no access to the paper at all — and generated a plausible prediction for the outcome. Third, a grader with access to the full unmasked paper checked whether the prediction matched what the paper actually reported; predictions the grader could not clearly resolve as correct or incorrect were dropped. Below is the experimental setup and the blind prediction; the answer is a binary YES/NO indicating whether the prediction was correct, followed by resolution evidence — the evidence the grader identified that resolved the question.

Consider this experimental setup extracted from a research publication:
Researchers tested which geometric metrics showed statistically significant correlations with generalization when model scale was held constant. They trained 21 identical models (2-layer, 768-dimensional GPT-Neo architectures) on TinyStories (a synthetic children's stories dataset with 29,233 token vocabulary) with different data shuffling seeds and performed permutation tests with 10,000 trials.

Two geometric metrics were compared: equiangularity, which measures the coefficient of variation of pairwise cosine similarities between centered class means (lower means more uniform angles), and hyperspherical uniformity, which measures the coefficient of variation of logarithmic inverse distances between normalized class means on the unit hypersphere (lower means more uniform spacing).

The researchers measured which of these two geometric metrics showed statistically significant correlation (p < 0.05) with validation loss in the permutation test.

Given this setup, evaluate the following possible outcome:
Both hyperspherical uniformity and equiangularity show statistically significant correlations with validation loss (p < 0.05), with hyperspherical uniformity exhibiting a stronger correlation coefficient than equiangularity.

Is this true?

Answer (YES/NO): YES